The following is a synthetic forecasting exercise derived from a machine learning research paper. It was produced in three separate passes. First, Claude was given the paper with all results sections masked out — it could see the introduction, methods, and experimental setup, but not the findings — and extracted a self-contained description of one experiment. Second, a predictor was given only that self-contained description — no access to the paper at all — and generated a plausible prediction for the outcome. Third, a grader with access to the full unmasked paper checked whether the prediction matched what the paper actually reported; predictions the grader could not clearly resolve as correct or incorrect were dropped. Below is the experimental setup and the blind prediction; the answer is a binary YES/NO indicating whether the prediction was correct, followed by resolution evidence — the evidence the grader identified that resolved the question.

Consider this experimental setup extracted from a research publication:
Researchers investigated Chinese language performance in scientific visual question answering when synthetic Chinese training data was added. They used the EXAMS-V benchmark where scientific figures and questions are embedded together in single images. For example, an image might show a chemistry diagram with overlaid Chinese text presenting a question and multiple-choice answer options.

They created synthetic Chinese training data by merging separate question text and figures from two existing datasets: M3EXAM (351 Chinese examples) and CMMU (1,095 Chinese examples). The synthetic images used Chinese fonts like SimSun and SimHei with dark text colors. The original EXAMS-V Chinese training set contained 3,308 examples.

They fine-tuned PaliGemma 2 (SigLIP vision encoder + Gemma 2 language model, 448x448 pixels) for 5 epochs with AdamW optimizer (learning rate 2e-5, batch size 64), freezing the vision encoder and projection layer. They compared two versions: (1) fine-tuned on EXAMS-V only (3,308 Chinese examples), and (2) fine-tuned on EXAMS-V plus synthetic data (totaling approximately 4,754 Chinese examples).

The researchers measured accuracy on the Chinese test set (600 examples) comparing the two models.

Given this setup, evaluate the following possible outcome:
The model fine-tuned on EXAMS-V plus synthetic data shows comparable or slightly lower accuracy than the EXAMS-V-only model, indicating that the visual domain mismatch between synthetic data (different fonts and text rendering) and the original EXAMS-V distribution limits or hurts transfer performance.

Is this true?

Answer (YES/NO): YES